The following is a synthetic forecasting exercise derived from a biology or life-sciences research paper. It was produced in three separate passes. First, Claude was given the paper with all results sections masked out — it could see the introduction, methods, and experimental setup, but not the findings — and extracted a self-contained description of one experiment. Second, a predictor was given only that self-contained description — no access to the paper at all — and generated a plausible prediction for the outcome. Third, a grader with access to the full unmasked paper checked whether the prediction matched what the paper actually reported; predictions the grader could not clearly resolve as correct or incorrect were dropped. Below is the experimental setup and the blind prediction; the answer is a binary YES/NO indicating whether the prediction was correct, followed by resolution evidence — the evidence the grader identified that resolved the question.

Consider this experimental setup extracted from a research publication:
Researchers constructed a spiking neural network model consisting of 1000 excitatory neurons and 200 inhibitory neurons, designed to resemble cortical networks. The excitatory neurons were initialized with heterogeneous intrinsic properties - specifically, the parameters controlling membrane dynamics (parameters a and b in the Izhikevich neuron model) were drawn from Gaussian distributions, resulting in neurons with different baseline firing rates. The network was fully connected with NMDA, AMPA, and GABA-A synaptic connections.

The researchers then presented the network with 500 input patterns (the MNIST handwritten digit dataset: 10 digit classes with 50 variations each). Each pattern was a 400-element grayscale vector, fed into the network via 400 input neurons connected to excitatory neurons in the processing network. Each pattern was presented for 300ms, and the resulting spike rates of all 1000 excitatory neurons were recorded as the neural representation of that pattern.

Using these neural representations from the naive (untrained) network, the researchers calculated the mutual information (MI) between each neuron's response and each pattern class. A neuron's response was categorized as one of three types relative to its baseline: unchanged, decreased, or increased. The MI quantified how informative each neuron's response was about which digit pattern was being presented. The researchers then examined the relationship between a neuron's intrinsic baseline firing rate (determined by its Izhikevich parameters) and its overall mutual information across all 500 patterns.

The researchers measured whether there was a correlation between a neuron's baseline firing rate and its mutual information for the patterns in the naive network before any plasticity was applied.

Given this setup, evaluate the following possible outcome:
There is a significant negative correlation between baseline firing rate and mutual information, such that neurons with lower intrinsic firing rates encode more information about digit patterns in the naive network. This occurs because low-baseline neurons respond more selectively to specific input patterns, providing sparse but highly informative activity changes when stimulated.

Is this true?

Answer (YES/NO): NO